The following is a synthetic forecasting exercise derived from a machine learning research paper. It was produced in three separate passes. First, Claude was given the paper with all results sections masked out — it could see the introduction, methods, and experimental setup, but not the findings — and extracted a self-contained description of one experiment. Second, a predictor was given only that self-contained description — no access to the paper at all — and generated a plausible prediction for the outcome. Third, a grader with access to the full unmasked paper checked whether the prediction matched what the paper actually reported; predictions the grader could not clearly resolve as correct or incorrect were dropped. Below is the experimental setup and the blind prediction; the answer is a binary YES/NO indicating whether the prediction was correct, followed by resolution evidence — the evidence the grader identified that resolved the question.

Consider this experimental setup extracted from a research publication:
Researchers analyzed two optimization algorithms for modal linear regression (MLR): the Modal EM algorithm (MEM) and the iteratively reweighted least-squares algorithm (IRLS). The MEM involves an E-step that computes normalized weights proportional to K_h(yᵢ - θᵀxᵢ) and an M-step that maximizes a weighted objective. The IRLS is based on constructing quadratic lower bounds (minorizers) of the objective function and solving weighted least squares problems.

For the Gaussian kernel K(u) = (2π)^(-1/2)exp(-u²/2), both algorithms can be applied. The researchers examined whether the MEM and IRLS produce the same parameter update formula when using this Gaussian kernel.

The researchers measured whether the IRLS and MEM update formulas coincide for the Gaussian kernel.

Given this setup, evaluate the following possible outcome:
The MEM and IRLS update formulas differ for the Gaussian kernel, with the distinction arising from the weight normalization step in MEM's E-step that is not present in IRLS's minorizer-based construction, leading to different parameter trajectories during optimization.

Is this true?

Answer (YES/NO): NO